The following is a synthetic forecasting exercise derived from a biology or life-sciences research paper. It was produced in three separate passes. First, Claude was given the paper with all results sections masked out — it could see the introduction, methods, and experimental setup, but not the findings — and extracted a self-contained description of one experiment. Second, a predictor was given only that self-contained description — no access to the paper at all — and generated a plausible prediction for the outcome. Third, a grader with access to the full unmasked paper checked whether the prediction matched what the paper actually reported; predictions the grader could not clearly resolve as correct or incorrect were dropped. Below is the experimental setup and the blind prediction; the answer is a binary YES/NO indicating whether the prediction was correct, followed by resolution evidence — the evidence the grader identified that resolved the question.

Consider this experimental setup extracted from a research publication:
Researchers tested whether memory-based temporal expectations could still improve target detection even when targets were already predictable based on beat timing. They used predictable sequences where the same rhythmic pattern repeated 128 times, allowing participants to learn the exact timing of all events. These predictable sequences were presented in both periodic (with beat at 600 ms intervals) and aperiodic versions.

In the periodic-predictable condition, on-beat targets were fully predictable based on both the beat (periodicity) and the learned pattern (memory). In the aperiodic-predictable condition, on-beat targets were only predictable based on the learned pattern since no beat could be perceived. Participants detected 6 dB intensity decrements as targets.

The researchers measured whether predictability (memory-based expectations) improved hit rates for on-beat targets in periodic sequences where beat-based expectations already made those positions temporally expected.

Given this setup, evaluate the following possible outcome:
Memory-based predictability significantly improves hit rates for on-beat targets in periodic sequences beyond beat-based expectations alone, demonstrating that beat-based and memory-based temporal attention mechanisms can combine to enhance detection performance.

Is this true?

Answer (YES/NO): YES